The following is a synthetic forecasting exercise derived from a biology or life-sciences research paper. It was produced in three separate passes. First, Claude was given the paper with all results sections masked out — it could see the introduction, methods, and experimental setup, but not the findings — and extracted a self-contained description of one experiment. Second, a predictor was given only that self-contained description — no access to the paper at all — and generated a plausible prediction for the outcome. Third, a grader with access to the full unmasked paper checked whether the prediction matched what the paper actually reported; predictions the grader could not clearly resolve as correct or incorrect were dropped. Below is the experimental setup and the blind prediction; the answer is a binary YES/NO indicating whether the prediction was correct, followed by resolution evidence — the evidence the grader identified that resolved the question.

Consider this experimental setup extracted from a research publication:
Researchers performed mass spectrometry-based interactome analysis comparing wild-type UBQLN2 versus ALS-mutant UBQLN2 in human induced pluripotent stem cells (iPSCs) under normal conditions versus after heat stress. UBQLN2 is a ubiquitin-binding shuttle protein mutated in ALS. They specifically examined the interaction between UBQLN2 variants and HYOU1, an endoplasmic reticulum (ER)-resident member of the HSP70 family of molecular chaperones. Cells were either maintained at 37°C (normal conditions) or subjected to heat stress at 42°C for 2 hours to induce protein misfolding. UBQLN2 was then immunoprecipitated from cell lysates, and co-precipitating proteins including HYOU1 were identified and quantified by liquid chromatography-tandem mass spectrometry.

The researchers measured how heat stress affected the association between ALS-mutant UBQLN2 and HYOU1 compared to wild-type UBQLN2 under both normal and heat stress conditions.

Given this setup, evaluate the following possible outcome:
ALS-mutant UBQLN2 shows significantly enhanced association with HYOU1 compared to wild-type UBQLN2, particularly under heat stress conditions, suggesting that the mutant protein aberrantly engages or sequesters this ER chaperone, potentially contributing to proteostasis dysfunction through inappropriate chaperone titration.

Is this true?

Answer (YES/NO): YES